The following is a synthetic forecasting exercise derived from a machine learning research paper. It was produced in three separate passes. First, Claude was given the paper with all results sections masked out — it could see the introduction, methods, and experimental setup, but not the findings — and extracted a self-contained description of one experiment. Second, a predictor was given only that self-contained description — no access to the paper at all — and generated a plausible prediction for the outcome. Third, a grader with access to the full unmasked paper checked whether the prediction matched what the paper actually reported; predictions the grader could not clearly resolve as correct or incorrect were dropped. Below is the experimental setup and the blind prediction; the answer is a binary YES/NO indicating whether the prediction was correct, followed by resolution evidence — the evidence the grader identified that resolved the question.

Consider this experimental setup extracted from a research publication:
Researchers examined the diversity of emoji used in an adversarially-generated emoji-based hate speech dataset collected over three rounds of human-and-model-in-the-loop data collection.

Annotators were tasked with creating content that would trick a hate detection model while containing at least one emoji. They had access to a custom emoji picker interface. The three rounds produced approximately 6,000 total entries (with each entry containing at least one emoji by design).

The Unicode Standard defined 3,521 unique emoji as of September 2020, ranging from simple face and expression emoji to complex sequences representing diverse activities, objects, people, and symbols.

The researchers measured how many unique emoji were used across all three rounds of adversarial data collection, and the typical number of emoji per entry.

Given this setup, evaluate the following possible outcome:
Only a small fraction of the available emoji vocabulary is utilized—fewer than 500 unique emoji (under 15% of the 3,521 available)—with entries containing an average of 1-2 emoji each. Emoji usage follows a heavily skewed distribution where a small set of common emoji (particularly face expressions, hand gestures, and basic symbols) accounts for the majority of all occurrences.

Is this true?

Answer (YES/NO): NO